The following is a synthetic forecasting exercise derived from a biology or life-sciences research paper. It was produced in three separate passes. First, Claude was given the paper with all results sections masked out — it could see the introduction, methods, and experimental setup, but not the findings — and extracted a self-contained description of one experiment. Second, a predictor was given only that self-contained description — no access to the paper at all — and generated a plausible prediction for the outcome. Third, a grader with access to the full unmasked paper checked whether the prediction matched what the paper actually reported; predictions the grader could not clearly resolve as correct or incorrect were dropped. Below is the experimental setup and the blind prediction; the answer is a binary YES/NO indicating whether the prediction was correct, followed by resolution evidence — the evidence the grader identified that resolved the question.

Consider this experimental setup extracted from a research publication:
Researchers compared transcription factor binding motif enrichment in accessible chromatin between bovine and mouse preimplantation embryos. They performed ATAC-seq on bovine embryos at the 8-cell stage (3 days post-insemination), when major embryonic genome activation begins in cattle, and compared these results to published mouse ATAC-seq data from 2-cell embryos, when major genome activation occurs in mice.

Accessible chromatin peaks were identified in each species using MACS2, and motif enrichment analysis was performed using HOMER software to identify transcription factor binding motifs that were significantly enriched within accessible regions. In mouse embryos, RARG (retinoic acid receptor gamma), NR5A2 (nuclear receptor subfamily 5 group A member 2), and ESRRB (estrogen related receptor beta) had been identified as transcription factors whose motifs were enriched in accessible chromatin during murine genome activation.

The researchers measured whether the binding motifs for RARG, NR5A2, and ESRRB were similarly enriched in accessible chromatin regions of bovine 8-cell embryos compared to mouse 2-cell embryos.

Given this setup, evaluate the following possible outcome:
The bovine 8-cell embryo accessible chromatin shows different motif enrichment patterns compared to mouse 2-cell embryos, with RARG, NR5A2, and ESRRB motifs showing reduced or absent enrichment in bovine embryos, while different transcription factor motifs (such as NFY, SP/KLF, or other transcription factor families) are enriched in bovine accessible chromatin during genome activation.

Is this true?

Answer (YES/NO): YES